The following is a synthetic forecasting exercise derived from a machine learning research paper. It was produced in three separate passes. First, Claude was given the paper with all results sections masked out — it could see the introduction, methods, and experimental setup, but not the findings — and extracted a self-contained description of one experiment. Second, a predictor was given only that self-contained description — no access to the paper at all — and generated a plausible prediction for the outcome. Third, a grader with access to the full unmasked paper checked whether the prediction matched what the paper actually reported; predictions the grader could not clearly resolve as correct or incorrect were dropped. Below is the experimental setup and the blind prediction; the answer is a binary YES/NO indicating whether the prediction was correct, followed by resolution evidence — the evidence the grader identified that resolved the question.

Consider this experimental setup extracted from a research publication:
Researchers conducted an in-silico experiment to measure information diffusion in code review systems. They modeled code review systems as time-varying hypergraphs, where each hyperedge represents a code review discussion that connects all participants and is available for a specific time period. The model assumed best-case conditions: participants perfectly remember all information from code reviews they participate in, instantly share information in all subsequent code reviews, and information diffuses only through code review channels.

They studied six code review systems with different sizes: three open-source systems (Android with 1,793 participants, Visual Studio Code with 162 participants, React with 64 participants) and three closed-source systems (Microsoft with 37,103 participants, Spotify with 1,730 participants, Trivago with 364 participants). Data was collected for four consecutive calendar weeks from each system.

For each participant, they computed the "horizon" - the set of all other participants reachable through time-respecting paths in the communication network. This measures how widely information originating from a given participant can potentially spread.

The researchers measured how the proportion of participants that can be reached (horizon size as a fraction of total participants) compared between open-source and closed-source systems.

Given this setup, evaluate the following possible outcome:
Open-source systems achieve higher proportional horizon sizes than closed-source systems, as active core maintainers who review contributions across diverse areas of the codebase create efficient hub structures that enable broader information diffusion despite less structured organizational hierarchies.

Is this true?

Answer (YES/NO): NO